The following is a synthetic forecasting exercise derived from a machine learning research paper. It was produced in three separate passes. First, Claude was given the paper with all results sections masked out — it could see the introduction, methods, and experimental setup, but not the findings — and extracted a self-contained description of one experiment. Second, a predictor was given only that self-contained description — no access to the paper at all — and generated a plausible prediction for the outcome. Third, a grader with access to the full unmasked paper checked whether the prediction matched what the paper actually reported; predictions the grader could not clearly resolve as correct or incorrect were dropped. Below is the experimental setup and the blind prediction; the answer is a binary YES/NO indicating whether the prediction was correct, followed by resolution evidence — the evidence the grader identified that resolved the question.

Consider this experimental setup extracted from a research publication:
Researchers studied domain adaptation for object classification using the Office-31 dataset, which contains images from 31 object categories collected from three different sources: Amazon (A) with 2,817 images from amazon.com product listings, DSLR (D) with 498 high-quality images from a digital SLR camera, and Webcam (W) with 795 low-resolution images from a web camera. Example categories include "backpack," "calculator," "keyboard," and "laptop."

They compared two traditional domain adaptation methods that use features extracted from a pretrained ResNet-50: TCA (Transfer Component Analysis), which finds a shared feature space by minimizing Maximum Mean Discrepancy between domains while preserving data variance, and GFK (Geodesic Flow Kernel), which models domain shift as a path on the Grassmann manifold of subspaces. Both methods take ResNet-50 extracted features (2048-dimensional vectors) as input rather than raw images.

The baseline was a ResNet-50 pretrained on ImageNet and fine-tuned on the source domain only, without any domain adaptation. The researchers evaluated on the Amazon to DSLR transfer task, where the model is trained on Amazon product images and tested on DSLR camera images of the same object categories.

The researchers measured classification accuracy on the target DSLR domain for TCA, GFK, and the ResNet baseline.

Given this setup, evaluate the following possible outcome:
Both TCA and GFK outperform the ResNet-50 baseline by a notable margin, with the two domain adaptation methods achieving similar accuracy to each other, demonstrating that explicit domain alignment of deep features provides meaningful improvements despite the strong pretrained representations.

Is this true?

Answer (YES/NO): YES